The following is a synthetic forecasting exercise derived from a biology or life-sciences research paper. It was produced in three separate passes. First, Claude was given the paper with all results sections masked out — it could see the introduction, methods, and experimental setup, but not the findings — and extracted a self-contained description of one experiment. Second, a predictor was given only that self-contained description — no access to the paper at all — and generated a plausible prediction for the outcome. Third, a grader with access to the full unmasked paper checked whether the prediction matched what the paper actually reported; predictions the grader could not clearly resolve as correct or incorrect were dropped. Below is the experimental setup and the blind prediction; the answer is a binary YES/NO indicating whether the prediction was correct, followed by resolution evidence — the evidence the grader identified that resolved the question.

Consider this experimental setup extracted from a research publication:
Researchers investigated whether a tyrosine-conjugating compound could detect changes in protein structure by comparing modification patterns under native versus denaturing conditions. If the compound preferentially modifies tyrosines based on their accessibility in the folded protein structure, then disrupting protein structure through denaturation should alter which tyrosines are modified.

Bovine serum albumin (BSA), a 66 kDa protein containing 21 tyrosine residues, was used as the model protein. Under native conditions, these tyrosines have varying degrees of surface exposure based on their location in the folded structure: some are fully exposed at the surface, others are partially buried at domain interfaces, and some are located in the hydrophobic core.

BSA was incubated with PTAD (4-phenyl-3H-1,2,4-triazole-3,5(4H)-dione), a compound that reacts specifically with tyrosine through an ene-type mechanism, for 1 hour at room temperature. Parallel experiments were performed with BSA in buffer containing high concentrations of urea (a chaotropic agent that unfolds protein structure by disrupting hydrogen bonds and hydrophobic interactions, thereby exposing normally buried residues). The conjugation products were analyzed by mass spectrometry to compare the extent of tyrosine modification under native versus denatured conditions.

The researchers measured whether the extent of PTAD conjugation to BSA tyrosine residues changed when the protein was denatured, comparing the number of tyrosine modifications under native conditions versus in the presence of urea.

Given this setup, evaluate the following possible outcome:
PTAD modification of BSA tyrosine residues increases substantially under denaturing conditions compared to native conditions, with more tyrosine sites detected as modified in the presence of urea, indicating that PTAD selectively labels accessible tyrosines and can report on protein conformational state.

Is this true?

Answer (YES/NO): NO